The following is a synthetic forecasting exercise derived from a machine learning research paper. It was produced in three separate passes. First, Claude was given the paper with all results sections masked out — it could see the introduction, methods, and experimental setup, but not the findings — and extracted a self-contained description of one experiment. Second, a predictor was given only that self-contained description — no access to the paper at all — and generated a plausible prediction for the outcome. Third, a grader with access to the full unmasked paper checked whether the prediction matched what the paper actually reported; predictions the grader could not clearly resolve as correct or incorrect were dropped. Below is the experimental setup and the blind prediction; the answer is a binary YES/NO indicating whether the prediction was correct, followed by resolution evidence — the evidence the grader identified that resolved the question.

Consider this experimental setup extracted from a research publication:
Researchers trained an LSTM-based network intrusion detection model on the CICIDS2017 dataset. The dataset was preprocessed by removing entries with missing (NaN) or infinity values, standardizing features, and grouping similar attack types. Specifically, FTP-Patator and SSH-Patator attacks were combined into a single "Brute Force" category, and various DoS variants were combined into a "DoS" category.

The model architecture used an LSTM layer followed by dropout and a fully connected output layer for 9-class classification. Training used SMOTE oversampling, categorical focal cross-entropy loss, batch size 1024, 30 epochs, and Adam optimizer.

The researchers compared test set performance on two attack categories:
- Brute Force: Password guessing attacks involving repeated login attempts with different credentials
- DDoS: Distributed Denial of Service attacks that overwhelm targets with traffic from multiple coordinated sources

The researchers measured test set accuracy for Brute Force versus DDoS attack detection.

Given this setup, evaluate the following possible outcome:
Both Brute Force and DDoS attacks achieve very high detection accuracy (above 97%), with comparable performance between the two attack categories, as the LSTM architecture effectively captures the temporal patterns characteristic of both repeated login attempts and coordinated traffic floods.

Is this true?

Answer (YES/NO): YES